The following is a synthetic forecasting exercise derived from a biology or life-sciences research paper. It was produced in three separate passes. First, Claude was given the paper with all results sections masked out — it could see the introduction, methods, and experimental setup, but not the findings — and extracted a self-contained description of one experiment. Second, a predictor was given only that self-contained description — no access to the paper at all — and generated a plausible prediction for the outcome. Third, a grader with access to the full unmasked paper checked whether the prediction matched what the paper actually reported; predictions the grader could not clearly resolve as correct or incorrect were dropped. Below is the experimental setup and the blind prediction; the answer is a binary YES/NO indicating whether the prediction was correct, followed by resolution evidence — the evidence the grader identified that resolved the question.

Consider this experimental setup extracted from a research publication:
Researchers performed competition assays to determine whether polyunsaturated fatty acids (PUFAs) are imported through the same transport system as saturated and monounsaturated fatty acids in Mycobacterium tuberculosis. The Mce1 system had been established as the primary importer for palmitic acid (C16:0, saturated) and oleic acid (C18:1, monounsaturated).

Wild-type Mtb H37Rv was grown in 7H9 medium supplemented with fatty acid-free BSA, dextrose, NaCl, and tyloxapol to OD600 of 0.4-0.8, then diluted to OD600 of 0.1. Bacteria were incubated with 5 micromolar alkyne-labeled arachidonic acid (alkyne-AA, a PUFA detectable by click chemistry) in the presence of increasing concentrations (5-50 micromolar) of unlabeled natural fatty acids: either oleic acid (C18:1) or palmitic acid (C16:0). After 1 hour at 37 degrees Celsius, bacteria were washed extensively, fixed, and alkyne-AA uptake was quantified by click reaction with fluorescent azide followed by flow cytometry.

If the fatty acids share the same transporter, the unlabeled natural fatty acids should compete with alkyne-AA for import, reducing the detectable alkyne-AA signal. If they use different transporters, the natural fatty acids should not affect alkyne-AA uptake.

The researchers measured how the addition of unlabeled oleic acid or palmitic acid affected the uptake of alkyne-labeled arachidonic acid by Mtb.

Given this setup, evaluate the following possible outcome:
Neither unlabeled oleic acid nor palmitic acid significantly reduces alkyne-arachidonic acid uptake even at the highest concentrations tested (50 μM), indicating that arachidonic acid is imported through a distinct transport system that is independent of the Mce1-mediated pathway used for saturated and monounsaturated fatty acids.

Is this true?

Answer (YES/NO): NO